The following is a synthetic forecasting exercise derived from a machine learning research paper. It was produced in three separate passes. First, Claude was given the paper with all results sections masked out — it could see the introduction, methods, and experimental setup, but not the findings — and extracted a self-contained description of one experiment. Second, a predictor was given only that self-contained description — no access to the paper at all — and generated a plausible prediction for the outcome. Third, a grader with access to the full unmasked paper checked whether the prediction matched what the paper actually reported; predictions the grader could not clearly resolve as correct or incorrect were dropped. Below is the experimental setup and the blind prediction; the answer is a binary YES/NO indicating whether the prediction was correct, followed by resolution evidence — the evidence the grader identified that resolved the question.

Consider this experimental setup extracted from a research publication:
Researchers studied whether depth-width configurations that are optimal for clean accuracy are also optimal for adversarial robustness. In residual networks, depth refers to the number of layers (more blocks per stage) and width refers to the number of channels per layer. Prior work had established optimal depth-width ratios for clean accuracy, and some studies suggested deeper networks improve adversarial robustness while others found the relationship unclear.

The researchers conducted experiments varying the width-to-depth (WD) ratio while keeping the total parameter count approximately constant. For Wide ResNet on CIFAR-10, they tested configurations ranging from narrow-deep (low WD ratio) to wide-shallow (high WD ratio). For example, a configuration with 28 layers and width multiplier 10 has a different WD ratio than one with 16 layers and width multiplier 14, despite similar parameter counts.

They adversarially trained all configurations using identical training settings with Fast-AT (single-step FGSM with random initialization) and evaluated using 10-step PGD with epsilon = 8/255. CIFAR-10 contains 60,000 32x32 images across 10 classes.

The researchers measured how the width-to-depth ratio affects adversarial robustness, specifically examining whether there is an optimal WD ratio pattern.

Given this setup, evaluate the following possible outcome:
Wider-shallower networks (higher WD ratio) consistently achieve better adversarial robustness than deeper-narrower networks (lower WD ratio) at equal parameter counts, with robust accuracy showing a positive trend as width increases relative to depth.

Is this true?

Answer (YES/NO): NO